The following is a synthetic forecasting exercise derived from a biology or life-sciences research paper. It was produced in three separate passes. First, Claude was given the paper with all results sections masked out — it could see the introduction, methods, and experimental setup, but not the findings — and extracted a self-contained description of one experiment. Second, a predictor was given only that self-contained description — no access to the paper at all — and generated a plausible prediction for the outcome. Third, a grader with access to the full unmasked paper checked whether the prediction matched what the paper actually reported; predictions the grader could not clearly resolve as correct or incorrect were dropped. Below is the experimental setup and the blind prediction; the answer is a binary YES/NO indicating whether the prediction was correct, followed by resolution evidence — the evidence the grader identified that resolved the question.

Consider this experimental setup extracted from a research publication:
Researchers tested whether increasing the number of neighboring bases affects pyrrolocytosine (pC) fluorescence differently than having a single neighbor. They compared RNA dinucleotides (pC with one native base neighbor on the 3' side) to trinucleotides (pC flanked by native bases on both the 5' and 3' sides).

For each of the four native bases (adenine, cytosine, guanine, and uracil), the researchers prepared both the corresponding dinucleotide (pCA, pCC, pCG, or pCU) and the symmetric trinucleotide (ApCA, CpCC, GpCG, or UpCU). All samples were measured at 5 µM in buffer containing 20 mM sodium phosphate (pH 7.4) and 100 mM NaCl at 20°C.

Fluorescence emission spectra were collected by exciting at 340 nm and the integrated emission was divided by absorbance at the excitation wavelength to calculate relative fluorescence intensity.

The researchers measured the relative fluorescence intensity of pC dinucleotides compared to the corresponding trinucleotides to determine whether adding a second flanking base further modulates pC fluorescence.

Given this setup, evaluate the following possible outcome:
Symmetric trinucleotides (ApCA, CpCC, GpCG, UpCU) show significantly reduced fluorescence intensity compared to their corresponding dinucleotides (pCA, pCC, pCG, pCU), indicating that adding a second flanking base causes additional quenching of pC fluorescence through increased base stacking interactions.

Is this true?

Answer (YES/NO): NO